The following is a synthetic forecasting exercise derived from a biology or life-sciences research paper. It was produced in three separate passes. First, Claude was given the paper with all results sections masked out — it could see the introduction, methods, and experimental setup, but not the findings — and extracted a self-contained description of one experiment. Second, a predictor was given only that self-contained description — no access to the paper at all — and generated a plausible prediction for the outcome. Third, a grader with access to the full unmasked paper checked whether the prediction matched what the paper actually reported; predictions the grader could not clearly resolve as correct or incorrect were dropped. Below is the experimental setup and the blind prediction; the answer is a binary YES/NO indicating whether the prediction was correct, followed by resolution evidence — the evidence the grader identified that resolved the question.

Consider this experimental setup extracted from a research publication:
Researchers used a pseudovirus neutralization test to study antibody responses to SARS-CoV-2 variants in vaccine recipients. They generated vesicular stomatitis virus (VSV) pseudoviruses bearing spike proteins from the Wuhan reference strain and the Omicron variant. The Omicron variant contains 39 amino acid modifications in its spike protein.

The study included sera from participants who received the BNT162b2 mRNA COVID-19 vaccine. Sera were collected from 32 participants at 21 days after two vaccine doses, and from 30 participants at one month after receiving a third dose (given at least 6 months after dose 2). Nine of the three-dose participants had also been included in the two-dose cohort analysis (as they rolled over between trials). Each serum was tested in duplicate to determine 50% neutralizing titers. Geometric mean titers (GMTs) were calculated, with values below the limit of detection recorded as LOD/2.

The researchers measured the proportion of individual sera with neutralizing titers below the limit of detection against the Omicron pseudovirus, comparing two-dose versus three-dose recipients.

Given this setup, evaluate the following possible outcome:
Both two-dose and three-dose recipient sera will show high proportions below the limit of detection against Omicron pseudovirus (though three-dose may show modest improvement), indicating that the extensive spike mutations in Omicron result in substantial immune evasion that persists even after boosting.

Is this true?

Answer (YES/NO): NO